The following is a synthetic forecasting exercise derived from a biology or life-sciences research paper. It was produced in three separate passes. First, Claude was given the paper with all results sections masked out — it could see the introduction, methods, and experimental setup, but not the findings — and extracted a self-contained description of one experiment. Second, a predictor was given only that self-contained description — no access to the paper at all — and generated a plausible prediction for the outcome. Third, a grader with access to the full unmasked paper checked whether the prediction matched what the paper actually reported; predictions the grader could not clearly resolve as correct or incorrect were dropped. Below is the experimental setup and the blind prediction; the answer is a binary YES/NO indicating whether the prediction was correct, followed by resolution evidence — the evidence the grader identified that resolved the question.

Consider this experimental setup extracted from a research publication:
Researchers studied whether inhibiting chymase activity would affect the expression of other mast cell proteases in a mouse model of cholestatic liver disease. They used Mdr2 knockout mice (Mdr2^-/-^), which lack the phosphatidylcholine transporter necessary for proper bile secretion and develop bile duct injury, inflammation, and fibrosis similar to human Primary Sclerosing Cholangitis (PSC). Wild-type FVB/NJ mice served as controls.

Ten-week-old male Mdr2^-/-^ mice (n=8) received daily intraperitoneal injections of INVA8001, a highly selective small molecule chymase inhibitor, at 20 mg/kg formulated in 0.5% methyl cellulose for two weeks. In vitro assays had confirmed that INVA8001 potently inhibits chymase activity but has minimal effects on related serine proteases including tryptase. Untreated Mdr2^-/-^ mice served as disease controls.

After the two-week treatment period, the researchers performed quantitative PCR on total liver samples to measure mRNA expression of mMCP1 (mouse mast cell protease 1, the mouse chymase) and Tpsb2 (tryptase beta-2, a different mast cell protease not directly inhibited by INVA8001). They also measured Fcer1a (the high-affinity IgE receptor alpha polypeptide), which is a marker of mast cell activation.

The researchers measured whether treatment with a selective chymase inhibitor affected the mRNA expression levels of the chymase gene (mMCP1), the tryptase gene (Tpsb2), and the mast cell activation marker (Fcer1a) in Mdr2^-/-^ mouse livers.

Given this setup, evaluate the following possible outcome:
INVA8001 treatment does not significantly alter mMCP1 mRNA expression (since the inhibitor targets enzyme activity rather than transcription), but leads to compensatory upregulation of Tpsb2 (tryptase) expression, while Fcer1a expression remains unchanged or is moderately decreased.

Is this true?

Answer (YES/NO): NO